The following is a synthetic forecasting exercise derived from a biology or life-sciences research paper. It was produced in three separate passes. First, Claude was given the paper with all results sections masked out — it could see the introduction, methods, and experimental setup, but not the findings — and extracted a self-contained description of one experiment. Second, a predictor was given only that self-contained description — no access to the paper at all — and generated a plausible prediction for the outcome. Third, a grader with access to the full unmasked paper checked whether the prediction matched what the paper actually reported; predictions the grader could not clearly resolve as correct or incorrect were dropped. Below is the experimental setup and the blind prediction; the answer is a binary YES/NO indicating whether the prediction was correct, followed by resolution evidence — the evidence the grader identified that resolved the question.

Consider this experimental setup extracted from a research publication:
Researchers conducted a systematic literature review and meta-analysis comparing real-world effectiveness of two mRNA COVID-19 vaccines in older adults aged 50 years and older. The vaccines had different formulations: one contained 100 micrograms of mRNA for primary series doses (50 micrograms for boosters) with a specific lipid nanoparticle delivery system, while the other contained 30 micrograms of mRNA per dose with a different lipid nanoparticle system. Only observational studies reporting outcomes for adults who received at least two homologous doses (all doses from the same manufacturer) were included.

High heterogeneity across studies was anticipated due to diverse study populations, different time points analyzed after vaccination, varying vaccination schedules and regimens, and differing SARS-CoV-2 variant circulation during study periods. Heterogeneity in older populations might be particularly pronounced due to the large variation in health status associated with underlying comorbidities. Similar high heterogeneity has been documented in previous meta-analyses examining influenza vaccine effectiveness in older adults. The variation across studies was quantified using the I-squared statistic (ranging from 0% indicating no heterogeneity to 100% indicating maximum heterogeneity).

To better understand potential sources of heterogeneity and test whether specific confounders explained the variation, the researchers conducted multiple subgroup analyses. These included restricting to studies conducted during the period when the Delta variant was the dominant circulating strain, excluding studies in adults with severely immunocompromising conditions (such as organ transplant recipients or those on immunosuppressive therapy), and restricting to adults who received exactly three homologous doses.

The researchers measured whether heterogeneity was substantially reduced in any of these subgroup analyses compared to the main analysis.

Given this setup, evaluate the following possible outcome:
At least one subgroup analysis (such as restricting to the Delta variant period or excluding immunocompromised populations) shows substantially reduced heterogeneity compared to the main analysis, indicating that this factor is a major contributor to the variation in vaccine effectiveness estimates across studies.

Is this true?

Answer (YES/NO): YES